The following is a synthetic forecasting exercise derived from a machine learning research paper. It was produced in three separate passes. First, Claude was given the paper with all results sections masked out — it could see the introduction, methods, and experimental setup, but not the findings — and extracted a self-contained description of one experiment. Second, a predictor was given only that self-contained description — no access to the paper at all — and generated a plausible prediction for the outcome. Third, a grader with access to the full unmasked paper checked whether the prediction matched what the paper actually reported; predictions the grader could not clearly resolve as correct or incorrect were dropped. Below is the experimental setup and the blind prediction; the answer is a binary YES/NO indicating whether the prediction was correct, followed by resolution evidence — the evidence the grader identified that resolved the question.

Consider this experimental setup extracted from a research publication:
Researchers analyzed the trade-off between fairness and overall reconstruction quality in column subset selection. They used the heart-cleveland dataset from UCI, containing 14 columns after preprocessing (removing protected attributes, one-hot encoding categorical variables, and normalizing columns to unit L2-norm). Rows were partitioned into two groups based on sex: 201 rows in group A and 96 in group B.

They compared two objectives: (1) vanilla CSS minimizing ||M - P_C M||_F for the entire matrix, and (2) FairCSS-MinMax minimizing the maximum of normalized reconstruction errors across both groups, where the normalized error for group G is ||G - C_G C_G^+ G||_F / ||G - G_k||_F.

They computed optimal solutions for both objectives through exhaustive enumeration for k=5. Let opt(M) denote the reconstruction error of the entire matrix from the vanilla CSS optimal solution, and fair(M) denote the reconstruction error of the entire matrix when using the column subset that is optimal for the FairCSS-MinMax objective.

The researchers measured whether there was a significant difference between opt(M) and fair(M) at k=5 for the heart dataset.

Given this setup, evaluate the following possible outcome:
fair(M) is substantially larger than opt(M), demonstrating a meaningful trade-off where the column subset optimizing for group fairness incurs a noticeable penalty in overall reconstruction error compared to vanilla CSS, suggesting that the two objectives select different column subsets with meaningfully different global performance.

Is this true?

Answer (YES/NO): YES